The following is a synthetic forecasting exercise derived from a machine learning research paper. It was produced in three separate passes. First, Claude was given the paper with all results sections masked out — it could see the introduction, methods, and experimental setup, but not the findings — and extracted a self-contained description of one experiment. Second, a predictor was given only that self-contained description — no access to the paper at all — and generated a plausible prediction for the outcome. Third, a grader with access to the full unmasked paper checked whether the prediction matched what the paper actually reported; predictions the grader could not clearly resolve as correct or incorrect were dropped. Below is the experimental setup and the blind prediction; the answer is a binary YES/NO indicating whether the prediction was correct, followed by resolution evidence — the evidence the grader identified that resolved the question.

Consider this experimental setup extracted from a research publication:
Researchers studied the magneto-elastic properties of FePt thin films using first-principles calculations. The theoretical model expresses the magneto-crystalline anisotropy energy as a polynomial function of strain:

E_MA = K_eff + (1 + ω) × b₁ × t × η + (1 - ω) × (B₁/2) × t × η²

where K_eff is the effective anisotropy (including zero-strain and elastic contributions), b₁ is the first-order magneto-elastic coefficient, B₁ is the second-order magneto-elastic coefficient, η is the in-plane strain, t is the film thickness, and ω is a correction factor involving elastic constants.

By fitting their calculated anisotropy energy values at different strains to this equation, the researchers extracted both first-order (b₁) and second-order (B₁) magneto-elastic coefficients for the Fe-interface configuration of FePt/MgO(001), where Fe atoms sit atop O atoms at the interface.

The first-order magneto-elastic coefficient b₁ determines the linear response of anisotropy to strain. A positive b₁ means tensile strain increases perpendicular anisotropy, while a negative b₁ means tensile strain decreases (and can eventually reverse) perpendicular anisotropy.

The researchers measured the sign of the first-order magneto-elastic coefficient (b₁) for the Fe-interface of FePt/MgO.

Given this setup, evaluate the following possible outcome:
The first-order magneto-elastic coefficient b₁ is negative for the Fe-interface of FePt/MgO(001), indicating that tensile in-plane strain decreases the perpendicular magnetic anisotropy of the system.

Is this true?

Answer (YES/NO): YES